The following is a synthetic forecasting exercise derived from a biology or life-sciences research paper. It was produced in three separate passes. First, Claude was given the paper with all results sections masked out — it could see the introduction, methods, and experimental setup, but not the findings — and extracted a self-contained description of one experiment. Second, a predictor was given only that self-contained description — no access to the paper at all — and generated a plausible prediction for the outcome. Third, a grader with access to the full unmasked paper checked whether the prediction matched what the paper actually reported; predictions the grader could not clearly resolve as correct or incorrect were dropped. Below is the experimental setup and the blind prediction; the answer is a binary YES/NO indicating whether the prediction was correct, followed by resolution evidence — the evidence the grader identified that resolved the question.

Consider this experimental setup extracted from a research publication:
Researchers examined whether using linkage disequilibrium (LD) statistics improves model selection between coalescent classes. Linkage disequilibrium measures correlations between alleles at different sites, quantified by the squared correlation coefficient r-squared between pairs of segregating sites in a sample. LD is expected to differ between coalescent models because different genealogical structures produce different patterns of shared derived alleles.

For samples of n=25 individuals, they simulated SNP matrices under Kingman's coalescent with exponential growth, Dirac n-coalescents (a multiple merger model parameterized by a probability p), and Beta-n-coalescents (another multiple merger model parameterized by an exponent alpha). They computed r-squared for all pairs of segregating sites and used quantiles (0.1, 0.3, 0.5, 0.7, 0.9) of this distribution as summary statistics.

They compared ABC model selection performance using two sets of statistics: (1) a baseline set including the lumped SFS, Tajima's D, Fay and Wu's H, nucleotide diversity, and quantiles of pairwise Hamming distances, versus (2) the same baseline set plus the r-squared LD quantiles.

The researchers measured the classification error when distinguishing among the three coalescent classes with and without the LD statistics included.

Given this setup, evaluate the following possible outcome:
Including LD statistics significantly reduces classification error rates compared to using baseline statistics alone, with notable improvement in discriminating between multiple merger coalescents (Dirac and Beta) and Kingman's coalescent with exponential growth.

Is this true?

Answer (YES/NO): NO